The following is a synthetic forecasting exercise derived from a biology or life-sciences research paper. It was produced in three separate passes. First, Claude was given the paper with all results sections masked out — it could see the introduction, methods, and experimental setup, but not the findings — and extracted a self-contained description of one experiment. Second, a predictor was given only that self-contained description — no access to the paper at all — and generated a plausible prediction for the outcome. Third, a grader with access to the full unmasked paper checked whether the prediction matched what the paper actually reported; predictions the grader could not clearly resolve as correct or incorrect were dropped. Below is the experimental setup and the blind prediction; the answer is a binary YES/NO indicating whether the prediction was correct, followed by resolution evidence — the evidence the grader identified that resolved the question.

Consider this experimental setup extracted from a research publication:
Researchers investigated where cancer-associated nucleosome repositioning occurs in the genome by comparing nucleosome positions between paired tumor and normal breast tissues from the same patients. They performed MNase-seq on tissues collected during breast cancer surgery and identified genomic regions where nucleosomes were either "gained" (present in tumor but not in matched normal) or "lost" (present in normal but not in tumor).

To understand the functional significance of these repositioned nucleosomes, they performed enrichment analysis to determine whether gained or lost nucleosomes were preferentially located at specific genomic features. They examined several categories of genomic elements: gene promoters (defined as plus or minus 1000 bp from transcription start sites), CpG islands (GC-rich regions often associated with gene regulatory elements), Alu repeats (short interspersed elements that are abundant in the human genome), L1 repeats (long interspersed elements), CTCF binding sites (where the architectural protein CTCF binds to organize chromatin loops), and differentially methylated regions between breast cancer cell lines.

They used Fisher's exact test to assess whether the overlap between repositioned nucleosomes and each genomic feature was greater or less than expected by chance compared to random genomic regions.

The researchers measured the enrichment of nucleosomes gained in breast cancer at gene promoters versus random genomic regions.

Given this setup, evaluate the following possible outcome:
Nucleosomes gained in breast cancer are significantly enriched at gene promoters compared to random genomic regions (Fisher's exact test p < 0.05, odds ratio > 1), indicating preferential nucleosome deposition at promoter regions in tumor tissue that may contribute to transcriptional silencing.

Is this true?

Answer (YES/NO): YES